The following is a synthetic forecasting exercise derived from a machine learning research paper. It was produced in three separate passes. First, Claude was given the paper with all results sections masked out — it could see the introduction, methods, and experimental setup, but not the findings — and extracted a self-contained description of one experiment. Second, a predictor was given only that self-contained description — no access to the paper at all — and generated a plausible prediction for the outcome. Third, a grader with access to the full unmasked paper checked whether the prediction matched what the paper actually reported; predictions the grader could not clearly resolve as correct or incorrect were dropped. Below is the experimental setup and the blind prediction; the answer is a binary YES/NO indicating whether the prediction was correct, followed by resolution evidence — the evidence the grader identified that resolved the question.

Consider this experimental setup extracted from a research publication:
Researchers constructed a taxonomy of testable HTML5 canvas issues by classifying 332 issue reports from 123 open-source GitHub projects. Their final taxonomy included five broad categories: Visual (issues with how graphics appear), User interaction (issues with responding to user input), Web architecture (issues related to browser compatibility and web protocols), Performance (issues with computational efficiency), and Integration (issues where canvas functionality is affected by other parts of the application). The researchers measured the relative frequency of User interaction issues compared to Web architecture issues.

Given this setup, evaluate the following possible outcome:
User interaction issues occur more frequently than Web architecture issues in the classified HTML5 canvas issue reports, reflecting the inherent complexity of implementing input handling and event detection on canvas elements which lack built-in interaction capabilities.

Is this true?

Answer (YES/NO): NO